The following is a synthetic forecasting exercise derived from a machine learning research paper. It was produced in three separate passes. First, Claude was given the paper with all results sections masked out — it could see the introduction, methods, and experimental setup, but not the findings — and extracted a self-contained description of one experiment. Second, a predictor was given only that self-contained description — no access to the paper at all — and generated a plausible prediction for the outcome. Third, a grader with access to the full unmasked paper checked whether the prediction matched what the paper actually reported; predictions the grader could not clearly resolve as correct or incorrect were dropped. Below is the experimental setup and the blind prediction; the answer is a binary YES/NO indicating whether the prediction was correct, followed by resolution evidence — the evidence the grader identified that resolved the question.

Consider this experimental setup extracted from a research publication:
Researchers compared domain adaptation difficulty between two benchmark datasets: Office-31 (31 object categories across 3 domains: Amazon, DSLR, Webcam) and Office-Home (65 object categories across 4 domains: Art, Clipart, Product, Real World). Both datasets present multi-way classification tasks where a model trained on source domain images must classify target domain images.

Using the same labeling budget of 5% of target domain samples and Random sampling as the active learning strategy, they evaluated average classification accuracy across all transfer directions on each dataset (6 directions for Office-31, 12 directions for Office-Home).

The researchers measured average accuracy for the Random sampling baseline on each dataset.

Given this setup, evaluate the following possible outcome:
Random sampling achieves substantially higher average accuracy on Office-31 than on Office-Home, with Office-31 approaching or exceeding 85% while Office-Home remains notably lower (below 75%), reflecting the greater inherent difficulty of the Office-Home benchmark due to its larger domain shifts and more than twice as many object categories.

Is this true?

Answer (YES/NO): NO